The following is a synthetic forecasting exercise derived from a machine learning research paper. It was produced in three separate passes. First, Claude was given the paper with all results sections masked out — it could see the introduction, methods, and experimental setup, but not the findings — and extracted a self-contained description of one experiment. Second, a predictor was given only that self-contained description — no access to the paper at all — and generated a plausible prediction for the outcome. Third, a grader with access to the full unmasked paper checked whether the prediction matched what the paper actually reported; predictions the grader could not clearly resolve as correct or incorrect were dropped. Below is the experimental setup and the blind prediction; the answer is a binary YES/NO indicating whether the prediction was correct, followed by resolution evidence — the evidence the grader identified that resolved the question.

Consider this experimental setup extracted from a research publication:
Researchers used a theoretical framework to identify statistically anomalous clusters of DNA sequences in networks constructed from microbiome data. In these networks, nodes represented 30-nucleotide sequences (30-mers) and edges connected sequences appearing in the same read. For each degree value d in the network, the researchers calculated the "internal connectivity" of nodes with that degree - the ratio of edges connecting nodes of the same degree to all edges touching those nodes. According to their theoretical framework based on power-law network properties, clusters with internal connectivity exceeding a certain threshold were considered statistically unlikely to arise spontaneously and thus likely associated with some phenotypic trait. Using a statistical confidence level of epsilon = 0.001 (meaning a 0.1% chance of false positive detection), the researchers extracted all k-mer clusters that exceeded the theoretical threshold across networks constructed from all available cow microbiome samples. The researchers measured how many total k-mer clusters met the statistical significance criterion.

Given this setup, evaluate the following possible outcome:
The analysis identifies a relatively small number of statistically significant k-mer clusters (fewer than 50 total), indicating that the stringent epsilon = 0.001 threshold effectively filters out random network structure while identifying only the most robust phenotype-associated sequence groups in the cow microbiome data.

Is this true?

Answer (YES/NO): NO